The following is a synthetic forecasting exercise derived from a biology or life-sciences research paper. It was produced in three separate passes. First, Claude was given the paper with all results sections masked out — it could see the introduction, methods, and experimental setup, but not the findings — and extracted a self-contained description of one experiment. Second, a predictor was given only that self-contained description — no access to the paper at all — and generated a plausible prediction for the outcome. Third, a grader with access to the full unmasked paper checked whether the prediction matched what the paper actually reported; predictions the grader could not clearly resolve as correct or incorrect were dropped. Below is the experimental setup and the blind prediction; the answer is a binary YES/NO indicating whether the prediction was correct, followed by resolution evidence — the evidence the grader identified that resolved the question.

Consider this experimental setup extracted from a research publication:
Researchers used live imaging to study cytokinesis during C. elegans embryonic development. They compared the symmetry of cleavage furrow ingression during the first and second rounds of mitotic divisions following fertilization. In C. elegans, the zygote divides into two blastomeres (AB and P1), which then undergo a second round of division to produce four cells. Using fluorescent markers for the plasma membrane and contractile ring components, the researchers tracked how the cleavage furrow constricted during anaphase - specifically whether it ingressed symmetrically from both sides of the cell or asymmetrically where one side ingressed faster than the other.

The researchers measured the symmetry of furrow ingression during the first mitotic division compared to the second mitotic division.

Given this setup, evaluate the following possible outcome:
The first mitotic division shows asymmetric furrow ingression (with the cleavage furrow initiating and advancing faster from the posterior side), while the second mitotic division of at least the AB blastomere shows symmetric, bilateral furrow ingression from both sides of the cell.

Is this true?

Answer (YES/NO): NO